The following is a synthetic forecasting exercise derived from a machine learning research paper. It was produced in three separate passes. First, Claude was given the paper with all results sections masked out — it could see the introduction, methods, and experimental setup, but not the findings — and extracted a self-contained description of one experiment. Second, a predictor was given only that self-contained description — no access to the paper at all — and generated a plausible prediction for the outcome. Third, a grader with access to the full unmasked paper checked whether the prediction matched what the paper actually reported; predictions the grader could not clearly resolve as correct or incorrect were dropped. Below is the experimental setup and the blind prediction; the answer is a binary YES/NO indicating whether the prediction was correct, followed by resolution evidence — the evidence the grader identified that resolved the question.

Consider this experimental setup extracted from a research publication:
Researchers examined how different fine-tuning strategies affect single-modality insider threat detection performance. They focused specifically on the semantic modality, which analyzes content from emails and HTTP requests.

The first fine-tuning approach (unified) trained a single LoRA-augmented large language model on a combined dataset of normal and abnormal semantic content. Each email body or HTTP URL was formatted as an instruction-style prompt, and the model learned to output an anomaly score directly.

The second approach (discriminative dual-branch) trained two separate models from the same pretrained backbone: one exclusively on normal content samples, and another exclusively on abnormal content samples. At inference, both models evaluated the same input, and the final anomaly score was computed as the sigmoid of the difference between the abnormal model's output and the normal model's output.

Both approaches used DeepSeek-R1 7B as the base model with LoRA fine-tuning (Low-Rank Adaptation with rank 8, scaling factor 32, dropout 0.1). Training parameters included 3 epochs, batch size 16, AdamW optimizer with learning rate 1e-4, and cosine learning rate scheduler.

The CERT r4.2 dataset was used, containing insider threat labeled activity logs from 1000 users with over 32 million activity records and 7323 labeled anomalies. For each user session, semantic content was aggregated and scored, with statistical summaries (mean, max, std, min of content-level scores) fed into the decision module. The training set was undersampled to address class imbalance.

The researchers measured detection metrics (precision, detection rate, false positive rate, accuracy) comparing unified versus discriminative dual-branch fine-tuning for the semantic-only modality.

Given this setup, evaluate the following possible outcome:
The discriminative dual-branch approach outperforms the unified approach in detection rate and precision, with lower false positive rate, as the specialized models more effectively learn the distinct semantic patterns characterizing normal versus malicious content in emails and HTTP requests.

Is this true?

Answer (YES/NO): YES